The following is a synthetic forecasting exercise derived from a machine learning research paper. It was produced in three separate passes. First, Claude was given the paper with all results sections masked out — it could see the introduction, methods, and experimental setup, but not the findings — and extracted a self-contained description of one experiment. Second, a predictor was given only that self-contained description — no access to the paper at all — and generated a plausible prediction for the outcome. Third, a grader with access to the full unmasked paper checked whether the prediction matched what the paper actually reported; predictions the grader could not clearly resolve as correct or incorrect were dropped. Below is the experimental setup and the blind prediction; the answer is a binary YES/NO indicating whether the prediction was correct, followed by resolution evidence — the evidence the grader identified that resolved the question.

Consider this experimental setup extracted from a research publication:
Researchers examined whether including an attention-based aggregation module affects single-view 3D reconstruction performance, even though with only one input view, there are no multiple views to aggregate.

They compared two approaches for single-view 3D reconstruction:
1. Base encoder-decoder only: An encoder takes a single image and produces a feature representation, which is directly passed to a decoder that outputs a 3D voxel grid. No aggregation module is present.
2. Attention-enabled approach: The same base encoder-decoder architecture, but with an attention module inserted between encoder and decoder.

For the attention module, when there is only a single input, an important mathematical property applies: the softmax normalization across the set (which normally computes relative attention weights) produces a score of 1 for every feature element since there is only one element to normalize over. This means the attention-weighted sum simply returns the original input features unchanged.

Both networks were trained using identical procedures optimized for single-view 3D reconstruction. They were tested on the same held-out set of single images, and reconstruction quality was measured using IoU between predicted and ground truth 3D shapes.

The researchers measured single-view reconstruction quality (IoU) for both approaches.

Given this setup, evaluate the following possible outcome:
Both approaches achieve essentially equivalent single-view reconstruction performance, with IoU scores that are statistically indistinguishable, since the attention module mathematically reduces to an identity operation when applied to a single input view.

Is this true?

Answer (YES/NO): YES